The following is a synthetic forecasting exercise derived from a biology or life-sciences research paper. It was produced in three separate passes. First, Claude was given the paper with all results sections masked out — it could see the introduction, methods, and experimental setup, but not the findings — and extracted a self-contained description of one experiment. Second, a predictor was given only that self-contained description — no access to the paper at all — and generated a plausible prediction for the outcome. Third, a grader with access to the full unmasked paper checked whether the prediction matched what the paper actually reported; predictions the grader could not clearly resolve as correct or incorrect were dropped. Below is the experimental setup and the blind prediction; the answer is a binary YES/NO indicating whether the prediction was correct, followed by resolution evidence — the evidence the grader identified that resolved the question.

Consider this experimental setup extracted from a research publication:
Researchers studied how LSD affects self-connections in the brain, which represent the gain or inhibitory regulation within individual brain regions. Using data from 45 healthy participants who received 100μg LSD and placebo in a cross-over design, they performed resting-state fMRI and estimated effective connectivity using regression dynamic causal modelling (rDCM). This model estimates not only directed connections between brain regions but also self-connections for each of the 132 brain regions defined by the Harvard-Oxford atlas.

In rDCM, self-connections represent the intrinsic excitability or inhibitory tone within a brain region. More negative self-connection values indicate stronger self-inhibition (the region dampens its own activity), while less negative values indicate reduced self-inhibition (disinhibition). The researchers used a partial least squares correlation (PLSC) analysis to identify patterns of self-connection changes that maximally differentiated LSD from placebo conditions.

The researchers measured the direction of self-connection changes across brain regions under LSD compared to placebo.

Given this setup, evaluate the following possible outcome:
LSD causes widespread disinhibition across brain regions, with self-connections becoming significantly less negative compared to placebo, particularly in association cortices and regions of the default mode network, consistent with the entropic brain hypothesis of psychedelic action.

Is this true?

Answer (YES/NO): NO